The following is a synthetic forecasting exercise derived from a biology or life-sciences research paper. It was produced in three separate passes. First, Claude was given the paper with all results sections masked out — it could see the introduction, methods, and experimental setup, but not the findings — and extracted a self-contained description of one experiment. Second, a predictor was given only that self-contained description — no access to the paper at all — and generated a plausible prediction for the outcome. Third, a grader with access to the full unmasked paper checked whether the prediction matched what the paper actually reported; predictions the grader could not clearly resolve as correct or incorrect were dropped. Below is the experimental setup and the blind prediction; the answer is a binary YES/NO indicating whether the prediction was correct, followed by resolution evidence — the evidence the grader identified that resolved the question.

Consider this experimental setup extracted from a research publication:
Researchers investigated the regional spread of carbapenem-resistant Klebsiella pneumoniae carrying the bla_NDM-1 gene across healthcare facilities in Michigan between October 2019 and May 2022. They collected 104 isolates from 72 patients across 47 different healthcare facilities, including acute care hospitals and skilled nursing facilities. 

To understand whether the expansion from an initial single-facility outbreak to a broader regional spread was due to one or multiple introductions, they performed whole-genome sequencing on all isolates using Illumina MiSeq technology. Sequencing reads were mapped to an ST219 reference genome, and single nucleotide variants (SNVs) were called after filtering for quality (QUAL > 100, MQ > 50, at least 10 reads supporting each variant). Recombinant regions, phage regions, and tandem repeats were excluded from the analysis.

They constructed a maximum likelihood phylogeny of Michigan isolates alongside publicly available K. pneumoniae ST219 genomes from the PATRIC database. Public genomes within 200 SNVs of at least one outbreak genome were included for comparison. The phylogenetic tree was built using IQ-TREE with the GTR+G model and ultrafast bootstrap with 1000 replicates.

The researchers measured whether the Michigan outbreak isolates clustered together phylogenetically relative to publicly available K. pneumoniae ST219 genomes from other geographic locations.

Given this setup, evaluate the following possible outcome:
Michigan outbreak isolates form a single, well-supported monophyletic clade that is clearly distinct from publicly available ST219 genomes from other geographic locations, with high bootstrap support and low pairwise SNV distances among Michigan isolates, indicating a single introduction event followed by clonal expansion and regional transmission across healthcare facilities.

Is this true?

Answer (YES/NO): YES